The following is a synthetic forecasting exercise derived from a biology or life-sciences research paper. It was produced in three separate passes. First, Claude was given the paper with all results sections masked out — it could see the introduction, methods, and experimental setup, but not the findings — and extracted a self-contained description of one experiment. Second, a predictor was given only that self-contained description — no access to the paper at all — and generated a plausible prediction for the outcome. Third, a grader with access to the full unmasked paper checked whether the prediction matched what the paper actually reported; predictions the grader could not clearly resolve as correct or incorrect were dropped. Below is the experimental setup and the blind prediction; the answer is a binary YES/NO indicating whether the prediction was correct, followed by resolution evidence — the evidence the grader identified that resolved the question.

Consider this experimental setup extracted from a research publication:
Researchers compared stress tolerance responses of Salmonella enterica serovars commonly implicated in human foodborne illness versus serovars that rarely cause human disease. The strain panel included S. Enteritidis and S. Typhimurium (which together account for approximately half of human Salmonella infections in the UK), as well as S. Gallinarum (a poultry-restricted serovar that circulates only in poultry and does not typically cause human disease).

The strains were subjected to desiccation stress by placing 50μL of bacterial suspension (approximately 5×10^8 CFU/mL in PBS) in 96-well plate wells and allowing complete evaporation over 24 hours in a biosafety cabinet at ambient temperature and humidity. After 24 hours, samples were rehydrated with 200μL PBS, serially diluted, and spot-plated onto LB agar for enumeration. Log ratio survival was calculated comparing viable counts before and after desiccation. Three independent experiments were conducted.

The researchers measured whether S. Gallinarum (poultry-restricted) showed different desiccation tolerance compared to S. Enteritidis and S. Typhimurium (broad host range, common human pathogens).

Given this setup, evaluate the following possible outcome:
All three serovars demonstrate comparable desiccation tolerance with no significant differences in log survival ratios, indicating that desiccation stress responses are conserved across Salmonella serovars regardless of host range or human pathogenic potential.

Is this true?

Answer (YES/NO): NO